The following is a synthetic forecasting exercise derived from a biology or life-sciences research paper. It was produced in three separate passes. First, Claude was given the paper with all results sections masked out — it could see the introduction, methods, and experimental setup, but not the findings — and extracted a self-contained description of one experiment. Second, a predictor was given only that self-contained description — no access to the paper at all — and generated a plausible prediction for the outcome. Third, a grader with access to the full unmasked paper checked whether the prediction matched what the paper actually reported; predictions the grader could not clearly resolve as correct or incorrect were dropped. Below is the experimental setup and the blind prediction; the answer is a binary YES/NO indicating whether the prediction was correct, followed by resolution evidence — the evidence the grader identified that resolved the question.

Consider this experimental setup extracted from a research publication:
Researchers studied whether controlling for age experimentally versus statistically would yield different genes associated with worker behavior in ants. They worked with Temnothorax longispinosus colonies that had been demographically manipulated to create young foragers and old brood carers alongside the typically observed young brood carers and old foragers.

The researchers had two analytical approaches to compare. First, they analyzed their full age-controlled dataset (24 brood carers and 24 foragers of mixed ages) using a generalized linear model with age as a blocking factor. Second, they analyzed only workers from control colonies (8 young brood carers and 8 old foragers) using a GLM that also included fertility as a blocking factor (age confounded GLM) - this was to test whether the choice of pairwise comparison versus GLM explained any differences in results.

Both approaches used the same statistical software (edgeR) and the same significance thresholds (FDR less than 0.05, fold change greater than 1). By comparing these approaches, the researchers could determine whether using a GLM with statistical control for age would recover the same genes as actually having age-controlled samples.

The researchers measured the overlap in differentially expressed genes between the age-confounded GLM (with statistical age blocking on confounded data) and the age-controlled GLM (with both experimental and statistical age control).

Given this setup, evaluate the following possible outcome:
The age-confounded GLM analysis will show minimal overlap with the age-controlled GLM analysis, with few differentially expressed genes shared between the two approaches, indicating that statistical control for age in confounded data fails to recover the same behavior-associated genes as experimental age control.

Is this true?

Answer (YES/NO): NO